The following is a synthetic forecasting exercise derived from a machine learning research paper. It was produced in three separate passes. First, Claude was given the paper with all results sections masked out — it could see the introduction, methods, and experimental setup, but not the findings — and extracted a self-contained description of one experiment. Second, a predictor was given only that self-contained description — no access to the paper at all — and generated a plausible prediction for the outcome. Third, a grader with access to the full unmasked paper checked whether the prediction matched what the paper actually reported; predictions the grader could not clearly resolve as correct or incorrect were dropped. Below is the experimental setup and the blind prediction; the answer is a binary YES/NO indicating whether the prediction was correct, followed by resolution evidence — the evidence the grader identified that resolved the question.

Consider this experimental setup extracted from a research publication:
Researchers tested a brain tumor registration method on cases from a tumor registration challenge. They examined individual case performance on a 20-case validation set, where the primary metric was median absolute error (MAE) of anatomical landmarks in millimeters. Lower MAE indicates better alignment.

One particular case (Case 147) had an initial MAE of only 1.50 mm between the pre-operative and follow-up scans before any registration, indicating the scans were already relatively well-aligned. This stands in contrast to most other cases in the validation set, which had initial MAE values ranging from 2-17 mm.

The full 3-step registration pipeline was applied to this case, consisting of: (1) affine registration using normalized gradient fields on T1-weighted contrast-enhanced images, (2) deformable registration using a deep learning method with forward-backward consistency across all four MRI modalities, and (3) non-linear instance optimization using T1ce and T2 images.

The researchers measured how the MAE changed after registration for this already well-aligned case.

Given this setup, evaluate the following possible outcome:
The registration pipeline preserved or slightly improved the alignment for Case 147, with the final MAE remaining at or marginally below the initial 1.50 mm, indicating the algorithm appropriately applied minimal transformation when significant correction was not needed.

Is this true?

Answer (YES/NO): NO